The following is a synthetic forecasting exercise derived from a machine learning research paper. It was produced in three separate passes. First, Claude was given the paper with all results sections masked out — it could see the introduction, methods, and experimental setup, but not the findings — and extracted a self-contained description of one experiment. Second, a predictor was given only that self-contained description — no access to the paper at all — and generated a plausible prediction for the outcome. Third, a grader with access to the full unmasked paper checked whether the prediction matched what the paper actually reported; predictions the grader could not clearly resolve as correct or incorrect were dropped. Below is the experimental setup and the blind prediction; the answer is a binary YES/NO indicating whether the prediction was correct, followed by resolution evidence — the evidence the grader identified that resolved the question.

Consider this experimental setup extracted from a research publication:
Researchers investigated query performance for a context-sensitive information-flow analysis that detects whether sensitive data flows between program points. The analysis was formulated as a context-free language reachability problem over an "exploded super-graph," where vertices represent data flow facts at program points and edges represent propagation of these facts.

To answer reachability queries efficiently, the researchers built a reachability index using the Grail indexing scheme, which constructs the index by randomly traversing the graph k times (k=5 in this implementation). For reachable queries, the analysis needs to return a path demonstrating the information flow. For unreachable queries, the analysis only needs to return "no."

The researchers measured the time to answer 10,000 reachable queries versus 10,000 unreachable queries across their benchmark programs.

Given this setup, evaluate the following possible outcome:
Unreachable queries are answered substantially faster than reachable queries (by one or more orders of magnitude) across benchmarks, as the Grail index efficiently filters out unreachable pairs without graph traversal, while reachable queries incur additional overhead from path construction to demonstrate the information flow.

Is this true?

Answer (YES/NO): YES